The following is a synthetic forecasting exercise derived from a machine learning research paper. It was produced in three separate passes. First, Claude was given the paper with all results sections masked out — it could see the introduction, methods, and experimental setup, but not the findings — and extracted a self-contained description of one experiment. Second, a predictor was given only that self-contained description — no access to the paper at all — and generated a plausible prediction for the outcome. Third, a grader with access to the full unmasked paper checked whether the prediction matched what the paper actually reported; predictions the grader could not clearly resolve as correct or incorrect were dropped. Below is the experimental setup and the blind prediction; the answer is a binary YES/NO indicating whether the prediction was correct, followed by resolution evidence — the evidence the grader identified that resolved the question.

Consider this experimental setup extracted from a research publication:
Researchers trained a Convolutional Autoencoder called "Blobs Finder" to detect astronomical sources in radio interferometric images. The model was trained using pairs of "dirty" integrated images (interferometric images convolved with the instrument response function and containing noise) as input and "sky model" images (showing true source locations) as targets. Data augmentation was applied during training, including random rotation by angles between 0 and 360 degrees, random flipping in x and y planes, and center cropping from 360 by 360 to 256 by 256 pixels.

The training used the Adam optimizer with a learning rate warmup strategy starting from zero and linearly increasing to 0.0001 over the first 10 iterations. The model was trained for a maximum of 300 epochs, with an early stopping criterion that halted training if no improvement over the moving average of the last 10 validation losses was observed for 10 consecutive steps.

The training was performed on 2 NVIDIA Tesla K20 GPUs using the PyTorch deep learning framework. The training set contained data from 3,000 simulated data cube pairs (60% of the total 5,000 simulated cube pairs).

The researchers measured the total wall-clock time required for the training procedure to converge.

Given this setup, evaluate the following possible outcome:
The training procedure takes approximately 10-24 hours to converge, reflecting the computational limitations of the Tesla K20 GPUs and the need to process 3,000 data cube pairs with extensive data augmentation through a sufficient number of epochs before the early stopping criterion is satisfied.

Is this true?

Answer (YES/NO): NO